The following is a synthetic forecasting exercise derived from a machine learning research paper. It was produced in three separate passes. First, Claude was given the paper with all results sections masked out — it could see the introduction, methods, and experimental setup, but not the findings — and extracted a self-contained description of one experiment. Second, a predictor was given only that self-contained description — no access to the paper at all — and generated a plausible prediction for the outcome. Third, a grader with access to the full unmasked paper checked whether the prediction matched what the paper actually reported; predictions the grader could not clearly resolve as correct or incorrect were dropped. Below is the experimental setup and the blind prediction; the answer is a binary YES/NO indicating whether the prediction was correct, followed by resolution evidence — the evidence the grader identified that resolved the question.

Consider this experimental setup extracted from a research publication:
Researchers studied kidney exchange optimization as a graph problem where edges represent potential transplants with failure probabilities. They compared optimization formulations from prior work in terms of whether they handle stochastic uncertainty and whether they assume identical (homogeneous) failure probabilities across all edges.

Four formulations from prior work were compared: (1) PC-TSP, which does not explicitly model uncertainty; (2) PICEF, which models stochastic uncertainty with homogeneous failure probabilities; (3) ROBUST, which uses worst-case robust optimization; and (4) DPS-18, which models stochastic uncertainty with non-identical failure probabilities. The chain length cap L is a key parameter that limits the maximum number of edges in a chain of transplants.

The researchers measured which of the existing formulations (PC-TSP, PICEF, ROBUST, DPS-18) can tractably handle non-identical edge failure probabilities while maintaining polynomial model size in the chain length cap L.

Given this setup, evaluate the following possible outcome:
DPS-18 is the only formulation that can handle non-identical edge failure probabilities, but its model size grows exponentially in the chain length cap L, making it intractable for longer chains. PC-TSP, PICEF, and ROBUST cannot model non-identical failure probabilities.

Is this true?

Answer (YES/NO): YES